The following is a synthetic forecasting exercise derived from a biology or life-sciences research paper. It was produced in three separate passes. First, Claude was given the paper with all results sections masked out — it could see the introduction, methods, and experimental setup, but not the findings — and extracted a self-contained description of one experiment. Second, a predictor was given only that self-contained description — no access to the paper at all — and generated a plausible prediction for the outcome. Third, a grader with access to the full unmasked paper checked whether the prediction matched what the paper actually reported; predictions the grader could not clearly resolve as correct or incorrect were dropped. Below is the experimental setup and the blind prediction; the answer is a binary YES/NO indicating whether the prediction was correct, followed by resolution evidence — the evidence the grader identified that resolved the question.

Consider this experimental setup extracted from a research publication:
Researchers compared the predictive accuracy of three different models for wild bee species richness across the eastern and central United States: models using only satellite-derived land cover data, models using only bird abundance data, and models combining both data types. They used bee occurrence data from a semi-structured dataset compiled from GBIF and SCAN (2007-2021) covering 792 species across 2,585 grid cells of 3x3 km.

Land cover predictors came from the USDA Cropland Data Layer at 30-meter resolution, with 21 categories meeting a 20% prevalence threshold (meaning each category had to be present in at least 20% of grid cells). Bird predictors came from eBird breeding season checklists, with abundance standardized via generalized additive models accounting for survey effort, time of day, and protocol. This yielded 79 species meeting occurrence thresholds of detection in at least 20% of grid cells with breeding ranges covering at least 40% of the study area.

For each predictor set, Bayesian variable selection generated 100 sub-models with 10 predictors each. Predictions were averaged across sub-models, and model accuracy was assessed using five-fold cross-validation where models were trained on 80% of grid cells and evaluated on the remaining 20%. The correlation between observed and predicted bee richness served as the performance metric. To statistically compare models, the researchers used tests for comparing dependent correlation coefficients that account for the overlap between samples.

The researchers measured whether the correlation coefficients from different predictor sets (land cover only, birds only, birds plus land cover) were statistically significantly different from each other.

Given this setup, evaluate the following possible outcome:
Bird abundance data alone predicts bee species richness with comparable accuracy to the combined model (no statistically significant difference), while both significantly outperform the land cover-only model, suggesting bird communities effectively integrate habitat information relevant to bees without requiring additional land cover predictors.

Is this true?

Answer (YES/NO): NO